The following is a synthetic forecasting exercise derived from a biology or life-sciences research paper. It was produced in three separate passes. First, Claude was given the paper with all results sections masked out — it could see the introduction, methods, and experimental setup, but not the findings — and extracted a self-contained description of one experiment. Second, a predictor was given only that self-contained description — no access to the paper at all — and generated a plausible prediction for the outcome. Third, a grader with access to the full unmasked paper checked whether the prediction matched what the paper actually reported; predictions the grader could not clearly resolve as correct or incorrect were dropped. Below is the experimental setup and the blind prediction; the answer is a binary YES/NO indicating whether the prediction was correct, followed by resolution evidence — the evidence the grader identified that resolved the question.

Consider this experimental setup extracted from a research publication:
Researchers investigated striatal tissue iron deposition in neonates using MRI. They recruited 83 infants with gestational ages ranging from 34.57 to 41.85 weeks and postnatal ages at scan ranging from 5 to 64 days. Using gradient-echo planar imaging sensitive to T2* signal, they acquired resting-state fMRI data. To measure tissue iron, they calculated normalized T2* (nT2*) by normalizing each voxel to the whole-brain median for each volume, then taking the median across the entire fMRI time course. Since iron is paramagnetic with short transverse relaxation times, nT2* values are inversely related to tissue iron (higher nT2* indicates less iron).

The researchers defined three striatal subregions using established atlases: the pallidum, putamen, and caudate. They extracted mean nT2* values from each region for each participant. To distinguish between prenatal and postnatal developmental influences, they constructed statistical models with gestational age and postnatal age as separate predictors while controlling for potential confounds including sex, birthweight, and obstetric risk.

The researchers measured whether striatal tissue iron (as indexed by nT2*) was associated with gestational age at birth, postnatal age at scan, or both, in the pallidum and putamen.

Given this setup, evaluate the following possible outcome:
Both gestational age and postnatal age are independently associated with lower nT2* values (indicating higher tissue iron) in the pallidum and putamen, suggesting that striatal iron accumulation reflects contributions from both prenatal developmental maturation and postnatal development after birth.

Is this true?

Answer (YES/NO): NO